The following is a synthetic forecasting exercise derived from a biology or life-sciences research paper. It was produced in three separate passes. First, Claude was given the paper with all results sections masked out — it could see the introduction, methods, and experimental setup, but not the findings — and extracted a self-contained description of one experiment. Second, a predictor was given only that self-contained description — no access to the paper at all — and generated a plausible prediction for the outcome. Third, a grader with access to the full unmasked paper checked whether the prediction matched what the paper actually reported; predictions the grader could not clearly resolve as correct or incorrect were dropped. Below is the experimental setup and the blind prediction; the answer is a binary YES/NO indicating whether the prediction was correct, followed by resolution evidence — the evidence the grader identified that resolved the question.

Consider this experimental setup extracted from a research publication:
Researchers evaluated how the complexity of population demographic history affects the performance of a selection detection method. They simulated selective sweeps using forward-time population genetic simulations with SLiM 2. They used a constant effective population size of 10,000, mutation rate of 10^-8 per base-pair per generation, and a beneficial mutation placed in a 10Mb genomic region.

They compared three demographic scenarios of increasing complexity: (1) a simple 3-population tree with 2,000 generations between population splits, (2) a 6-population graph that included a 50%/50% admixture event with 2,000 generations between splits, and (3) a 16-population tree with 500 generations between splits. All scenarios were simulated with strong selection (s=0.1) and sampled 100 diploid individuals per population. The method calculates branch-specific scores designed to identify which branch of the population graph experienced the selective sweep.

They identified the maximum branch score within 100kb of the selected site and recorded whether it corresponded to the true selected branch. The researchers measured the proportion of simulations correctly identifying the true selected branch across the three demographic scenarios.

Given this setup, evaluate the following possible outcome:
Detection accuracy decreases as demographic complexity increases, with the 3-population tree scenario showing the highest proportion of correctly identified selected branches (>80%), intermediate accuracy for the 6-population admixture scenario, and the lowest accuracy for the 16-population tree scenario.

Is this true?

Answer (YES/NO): NO